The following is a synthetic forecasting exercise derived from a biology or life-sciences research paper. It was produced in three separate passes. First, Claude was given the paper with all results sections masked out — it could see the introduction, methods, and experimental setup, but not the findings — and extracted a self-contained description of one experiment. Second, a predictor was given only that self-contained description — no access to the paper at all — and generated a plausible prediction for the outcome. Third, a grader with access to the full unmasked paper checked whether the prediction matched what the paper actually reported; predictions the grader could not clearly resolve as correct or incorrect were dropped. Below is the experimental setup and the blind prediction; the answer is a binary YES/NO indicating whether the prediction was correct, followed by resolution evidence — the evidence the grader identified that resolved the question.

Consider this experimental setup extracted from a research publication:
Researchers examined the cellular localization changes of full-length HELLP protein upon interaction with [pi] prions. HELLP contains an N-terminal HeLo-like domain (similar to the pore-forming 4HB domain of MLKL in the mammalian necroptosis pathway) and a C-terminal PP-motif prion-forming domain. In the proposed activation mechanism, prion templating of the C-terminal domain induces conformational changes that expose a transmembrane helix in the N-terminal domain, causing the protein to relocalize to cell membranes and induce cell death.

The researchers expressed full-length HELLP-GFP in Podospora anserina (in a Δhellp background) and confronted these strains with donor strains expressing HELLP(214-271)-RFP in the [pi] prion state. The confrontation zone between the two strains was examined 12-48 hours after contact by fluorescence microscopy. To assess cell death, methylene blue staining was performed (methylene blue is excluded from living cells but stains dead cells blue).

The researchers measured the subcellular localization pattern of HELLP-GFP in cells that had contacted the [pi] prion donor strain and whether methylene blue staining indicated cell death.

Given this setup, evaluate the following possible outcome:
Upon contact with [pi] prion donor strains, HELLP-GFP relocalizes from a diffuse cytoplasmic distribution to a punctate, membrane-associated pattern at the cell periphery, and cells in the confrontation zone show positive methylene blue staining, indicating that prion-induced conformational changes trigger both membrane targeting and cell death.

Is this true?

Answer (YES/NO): YES